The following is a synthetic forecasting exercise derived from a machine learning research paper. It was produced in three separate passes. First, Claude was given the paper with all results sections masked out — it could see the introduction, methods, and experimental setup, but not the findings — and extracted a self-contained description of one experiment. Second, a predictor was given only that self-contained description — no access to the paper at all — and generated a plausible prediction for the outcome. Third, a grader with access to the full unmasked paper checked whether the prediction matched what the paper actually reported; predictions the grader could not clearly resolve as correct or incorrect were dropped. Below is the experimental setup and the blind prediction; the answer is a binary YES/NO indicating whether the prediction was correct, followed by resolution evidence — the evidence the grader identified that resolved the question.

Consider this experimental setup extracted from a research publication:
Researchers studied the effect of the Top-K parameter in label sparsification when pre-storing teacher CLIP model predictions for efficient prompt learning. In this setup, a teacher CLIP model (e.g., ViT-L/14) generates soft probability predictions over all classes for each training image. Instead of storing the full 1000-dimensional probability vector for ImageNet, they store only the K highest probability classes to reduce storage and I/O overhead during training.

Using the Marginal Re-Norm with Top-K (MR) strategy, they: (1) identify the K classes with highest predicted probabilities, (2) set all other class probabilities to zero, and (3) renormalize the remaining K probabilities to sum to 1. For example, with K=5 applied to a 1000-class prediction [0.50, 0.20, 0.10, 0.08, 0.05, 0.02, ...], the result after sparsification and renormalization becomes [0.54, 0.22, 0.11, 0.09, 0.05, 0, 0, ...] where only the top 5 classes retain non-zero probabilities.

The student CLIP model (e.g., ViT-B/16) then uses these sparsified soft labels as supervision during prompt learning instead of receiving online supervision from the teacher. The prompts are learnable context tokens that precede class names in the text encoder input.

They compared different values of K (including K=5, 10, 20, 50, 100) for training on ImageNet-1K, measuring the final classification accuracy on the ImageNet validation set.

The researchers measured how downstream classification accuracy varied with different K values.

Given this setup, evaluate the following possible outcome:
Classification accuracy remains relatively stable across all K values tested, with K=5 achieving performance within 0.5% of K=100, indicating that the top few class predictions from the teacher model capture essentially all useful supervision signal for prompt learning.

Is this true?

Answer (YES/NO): NO